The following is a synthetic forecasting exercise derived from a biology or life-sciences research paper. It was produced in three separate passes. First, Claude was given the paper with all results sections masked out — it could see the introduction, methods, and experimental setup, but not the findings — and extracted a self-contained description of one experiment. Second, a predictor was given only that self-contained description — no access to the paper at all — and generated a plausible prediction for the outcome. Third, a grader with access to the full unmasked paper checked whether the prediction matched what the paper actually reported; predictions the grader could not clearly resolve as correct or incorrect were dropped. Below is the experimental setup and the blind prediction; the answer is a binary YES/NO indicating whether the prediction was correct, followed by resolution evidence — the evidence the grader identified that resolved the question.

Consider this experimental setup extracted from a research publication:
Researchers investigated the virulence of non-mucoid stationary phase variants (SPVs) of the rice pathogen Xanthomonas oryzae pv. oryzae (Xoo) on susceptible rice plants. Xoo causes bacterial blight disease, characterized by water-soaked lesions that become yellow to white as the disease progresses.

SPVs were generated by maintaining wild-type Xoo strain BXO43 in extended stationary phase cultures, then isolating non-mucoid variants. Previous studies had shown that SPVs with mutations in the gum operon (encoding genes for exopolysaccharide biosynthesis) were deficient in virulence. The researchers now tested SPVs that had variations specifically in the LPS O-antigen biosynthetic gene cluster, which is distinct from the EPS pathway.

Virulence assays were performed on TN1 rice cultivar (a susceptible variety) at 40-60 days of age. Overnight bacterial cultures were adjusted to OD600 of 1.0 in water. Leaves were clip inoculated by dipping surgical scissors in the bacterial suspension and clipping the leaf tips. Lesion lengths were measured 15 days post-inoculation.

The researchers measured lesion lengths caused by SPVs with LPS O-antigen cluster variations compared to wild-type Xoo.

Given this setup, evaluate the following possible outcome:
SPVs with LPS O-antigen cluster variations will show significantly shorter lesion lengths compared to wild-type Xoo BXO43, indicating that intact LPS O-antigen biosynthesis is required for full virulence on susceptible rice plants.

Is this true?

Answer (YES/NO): YES